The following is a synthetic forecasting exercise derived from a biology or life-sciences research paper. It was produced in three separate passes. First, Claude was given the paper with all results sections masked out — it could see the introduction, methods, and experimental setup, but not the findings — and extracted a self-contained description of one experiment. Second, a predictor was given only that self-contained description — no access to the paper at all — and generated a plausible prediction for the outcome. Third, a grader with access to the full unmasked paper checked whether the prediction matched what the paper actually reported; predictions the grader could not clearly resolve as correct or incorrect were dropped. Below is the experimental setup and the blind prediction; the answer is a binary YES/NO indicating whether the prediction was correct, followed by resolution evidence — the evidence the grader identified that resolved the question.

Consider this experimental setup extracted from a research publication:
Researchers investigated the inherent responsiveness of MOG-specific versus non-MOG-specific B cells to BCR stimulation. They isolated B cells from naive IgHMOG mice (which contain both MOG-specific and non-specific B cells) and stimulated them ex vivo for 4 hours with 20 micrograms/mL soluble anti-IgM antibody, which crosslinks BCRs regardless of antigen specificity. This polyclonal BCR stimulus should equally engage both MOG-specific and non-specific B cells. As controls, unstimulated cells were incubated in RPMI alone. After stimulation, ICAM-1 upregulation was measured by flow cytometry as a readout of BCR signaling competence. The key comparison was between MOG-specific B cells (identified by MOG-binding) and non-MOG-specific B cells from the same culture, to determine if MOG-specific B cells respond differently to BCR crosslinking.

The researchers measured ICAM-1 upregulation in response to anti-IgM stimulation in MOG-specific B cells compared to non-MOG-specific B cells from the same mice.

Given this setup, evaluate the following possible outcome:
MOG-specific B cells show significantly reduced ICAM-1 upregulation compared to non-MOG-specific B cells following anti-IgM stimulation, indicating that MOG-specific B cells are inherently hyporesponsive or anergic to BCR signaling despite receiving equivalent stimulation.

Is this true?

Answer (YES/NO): NO